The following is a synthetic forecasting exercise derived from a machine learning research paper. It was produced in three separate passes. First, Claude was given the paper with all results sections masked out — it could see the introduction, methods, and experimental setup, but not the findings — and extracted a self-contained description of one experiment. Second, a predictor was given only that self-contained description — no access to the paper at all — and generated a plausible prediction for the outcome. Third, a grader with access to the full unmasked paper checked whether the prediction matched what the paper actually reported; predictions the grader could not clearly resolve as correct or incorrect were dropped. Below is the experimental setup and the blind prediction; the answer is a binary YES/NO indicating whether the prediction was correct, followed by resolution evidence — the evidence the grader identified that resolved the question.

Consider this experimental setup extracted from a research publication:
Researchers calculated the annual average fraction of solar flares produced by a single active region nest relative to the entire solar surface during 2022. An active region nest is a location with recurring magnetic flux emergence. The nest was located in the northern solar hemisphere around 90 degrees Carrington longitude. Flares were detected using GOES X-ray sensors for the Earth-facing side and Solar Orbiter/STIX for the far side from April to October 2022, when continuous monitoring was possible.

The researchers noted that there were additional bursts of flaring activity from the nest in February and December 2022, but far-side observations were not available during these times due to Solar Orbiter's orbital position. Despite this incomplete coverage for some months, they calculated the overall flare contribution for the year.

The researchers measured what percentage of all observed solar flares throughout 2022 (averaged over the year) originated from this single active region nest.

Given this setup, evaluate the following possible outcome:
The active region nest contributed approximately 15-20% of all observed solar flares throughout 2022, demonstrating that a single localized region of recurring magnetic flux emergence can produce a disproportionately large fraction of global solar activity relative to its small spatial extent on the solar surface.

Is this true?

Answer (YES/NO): NO